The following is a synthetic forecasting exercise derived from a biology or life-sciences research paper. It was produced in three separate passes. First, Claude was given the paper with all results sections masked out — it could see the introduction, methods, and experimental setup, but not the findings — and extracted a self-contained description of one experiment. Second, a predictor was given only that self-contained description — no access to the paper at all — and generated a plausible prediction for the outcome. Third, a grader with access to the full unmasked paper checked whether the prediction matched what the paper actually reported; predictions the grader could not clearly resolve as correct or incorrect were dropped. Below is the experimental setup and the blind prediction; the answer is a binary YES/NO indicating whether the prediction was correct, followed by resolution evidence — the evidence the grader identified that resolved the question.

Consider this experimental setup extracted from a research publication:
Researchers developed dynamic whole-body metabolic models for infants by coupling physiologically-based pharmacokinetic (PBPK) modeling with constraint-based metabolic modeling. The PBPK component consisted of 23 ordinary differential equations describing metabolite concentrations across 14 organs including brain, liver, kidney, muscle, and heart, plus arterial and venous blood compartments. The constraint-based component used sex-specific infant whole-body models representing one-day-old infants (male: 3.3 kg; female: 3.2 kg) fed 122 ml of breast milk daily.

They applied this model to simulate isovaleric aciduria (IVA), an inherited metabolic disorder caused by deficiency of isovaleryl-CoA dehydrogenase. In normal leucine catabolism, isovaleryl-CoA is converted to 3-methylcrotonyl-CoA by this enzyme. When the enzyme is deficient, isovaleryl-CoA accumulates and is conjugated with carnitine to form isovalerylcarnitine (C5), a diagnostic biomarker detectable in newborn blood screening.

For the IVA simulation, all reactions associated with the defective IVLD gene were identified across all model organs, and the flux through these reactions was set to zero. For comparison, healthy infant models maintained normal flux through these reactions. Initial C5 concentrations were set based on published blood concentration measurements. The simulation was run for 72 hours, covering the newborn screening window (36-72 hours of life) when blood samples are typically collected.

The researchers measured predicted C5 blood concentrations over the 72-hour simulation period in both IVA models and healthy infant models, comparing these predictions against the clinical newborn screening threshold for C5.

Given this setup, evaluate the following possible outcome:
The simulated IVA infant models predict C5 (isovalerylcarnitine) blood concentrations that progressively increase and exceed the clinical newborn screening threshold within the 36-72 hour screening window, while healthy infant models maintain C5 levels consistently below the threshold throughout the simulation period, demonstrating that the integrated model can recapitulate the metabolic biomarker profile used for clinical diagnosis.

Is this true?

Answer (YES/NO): YES